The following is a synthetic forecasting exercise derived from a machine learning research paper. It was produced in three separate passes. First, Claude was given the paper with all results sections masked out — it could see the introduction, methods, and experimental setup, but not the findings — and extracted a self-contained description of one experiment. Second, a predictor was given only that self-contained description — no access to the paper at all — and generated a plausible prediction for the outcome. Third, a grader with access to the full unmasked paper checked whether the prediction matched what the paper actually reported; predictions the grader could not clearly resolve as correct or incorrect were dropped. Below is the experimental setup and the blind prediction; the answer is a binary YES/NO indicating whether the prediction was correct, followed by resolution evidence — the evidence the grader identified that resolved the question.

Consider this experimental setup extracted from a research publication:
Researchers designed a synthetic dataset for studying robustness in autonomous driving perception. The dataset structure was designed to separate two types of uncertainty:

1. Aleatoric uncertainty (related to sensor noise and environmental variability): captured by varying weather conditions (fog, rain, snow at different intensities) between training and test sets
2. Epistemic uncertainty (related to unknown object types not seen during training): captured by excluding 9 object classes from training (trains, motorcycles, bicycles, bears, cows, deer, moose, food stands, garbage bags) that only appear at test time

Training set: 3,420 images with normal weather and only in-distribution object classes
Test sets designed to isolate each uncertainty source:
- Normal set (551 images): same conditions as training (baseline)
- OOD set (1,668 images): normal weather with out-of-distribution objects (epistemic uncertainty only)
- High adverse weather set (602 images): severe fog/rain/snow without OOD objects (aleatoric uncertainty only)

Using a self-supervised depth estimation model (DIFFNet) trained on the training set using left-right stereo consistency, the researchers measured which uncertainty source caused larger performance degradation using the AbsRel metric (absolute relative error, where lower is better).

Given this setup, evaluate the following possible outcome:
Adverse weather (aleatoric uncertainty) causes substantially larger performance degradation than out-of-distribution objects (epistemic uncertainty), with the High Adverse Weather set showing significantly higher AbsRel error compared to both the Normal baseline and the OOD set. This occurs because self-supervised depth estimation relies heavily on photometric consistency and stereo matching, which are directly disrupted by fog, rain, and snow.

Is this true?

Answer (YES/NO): YES